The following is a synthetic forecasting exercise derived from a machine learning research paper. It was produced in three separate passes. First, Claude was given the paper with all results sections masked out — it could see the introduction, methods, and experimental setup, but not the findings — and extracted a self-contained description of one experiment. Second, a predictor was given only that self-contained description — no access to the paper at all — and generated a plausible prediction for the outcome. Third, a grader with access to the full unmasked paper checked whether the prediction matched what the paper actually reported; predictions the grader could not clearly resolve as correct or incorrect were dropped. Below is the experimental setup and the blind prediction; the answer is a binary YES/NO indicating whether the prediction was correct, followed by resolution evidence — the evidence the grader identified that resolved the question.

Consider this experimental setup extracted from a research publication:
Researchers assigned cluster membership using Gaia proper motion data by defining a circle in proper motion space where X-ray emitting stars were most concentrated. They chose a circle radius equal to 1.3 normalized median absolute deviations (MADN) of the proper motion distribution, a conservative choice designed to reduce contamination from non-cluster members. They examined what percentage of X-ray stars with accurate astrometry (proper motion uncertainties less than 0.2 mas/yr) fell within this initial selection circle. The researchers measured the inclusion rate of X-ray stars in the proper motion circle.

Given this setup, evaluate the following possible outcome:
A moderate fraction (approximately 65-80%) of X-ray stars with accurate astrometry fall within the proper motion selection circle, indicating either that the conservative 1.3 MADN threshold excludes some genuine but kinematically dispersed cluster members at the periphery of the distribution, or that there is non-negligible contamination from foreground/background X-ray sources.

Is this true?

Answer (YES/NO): NO